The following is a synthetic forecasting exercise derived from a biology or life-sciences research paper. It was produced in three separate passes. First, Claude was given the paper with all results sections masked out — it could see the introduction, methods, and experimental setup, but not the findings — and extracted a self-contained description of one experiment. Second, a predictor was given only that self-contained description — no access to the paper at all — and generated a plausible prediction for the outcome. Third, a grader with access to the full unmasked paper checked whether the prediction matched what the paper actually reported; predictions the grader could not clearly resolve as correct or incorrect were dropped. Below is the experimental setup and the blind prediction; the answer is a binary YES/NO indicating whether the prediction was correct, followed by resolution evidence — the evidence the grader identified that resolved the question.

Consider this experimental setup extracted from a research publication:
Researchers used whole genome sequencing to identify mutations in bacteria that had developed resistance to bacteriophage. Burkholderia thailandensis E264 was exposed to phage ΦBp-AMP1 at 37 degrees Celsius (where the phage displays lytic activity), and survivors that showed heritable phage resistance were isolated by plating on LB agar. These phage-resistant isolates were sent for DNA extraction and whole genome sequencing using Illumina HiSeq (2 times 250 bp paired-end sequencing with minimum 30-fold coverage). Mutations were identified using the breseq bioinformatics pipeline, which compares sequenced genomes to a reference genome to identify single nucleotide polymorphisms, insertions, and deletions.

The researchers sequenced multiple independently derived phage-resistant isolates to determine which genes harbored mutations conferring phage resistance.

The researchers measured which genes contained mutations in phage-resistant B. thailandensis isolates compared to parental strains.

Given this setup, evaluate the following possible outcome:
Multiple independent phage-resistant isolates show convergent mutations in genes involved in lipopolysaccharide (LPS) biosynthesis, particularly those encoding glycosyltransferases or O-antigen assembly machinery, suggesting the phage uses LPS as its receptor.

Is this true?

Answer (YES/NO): YES